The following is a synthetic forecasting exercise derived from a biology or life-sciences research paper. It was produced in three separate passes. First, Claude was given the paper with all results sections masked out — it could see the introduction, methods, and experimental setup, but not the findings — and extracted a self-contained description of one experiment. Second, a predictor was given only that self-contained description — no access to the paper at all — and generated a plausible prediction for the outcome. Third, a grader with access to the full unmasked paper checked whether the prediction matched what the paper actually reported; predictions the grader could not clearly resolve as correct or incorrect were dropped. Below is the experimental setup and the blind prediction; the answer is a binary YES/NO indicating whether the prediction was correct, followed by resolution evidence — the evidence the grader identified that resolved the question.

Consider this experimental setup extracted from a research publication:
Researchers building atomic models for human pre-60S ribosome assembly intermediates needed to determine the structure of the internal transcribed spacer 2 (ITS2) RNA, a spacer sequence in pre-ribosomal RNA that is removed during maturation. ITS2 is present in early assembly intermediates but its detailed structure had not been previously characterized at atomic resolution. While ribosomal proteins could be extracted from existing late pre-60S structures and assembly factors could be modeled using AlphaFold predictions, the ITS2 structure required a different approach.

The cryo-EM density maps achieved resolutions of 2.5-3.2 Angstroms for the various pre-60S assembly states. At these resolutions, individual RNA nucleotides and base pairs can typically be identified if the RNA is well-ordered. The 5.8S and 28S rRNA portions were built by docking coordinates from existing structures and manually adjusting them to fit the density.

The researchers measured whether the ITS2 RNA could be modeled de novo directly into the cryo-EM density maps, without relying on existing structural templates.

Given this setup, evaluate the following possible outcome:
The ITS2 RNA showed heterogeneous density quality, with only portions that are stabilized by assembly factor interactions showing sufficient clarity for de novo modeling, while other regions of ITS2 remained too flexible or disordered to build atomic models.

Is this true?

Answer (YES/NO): YES